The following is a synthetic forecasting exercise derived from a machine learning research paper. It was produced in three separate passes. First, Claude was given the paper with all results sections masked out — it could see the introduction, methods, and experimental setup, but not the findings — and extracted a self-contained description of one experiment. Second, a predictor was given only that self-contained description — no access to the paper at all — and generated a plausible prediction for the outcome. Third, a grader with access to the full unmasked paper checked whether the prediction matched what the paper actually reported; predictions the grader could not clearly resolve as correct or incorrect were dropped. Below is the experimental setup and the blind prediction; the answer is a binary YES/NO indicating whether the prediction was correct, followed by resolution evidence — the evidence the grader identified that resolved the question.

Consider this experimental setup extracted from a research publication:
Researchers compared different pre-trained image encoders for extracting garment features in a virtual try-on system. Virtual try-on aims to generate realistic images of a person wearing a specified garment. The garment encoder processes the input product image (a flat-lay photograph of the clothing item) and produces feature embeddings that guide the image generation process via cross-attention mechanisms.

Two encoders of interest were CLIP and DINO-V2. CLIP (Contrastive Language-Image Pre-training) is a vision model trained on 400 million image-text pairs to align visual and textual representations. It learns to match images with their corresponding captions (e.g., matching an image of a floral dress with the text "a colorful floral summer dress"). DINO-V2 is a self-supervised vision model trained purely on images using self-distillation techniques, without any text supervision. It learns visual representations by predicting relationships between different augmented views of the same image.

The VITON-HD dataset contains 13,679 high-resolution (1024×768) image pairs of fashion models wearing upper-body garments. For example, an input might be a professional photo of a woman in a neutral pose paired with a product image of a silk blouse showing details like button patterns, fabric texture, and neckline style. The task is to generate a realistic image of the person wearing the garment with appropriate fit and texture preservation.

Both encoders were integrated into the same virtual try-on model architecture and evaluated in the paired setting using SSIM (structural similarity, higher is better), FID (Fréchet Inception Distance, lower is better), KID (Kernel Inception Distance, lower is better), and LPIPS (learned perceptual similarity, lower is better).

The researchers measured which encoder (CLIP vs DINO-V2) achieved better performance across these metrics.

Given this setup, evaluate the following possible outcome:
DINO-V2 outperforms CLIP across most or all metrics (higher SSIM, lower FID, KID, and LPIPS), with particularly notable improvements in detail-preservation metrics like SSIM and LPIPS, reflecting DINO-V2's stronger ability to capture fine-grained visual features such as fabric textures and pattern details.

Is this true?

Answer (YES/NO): NO